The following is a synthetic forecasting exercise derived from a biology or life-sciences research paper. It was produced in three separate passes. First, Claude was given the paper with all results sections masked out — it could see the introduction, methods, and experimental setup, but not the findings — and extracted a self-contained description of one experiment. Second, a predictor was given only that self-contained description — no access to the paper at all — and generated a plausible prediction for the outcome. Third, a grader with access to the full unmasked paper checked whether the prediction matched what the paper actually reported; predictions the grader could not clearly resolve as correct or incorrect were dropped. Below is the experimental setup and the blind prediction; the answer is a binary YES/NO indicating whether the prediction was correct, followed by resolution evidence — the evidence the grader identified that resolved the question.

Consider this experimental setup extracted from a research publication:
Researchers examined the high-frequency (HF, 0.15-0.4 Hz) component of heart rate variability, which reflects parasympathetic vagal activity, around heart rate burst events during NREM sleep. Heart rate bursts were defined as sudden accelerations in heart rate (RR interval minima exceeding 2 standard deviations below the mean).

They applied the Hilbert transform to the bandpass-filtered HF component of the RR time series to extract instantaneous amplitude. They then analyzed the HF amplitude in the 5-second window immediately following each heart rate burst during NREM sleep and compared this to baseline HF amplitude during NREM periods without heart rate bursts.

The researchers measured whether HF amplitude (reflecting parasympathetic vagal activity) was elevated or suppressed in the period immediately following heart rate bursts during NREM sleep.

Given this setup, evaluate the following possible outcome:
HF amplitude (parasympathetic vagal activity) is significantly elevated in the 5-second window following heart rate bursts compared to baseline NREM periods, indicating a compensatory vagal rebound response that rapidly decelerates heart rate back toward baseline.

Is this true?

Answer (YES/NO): YES